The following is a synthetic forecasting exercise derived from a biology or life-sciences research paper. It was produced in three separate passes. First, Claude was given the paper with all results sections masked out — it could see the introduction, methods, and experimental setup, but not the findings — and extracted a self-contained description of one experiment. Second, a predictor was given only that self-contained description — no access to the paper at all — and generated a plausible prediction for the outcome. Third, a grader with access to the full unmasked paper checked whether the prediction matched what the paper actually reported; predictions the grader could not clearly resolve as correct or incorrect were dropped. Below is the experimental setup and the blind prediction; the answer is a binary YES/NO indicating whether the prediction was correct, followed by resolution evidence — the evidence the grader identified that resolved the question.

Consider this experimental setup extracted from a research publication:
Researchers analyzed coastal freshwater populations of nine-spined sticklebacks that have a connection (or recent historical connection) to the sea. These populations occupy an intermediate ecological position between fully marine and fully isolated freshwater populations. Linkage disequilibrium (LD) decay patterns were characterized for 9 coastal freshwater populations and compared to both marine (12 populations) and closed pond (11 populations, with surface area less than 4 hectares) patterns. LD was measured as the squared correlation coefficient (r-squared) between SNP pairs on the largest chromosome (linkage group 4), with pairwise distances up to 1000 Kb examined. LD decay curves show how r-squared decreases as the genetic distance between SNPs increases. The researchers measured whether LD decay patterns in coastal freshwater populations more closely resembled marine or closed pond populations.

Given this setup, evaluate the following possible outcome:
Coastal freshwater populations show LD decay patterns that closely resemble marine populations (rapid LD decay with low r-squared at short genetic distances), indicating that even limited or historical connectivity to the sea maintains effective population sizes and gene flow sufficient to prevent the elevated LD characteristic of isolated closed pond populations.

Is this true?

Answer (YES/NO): NO